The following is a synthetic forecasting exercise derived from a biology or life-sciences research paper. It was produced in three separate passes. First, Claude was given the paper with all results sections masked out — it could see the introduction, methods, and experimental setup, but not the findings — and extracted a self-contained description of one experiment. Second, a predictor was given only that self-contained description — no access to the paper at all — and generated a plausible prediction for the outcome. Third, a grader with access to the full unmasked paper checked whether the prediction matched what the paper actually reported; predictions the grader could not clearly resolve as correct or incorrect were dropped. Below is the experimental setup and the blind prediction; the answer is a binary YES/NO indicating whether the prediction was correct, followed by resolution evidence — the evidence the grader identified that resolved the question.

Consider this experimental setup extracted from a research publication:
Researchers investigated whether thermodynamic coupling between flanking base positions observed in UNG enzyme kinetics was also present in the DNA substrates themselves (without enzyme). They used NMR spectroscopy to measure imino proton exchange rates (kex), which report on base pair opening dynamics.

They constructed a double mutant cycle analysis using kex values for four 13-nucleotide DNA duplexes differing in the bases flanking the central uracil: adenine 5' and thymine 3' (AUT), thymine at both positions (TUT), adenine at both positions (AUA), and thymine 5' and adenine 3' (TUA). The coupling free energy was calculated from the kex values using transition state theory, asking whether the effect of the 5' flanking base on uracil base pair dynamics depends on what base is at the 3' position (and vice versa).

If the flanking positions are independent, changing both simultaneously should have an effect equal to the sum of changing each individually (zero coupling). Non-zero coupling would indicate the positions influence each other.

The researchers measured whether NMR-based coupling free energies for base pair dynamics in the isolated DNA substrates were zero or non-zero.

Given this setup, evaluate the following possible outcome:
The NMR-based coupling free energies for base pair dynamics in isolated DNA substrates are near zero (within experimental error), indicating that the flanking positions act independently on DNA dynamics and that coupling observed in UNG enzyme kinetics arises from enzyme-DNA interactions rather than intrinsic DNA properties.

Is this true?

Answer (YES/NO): NO